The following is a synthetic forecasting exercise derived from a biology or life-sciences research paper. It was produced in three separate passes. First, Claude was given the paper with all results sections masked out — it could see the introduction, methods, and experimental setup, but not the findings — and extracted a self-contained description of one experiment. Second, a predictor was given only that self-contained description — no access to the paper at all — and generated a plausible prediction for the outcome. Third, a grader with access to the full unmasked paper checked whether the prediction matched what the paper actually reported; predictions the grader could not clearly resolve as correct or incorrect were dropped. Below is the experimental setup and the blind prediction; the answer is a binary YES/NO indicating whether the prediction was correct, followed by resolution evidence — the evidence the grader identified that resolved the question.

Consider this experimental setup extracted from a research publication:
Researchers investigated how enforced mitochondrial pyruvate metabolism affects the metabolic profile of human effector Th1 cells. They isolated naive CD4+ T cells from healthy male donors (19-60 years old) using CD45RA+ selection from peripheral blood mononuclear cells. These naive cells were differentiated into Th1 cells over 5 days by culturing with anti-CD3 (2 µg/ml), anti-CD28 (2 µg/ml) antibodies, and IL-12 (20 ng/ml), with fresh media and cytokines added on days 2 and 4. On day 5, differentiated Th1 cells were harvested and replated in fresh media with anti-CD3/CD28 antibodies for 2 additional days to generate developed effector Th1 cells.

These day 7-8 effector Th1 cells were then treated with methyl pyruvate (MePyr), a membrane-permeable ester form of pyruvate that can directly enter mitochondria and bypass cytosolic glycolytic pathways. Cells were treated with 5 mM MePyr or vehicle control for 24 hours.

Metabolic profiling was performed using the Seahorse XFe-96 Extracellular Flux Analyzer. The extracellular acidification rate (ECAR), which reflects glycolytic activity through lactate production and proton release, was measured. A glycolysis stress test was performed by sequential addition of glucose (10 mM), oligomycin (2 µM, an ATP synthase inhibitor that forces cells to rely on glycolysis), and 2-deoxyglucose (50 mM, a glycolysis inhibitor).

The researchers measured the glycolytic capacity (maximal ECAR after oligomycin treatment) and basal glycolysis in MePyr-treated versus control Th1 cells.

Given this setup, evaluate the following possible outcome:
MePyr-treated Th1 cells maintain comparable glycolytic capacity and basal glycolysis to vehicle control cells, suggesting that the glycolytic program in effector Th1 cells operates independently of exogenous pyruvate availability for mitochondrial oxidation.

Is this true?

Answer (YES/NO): NO